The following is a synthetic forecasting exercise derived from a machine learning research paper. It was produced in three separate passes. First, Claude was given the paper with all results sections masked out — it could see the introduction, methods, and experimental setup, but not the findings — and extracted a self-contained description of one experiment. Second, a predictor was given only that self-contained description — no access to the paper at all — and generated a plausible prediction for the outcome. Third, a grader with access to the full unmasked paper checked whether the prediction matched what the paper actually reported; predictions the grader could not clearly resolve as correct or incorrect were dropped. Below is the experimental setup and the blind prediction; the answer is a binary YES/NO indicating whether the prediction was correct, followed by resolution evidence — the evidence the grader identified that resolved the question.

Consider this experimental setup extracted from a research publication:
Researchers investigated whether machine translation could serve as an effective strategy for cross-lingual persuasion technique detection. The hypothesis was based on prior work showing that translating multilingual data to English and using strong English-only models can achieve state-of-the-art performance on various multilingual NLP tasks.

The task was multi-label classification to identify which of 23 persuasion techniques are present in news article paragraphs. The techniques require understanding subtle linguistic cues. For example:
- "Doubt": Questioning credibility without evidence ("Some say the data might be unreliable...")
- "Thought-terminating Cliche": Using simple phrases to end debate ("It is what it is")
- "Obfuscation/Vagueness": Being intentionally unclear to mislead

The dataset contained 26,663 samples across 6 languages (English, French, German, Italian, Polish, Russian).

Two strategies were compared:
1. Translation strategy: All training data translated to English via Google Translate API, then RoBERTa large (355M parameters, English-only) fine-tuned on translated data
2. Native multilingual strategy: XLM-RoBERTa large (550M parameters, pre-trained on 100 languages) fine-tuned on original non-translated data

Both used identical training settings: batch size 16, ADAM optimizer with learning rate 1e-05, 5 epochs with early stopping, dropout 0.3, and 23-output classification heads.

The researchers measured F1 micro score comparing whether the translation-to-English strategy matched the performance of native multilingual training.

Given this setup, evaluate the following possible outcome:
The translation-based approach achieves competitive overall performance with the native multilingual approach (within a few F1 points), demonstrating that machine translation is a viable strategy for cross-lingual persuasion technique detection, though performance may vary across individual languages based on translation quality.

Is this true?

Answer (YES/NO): NO